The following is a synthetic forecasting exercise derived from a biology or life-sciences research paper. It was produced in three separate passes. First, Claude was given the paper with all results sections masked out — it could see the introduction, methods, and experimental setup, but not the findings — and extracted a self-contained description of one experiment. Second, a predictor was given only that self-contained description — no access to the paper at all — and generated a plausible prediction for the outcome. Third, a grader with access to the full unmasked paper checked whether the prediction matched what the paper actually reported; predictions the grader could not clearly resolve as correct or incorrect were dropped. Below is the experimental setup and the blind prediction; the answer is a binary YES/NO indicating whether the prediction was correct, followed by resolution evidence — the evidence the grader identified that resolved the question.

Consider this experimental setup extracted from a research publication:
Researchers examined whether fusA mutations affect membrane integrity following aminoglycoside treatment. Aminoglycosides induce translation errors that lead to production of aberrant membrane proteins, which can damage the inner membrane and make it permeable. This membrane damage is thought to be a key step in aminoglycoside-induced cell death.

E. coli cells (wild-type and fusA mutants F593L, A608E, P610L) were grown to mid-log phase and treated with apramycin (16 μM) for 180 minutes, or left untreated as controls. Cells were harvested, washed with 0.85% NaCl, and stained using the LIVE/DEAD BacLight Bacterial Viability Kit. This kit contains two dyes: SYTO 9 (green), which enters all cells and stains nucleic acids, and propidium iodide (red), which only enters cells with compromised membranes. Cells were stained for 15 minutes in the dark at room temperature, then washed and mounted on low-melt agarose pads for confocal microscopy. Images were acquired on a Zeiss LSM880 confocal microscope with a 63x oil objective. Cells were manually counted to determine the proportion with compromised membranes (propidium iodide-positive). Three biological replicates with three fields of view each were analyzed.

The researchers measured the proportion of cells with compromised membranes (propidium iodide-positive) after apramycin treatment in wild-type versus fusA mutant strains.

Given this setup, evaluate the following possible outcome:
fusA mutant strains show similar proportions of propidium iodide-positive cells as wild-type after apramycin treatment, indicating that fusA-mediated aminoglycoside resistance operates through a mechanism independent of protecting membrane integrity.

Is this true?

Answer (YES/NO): NO